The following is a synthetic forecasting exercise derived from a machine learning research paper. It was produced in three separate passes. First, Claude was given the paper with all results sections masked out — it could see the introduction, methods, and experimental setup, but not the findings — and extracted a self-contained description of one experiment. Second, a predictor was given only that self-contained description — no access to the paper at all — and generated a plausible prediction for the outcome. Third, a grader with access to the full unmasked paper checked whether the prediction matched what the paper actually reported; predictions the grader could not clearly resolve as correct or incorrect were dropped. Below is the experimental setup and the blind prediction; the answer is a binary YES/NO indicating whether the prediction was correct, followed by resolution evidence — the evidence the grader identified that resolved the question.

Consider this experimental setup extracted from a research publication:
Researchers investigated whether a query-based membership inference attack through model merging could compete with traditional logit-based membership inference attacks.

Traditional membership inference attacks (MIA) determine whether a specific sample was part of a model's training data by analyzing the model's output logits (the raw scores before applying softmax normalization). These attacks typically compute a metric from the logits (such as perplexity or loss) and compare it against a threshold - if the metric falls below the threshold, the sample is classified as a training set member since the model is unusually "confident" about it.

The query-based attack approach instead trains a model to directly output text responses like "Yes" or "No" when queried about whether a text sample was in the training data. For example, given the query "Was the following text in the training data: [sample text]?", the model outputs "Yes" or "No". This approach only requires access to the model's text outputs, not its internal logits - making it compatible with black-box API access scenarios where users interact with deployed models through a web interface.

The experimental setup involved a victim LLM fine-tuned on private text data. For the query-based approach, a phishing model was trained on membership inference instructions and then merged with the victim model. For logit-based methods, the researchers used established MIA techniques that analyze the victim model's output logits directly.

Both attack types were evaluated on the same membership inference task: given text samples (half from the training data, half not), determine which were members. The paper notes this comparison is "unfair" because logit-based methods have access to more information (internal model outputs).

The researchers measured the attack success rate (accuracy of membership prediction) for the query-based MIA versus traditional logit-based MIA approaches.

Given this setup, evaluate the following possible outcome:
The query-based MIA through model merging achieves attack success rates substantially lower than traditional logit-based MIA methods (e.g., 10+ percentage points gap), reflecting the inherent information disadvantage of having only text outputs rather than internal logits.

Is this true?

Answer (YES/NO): NO